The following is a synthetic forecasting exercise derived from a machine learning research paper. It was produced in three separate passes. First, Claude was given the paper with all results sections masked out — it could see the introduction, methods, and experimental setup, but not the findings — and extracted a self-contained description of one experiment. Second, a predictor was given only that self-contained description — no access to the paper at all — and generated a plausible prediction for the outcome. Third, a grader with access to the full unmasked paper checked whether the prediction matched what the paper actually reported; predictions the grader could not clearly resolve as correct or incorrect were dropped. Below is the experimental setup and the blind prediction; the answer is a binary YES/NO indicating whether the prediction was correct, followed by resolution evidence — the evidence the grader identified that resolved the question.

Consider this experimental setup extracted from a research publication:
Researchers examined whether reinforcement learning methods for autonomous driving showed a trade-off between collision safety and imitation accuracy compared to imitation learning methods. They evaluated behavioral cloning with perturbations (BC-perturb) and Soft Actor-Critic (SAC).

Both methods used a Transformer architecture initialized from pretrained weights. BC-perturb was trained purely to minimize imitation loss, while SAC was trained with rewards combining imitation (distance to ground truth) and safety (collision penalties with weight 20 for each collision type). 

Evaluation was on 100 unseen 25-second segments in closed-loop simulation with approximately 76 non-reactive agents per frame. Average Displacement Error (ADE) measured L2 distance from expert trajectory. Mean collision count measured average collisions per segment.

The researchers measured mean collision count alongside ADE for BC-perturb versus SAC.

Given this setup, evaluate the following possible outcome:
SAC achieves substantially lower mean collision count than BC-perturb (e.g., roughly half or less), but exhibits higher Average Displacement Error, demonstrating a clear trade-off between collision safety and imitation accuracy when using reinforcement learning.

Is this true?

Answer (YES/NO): YES